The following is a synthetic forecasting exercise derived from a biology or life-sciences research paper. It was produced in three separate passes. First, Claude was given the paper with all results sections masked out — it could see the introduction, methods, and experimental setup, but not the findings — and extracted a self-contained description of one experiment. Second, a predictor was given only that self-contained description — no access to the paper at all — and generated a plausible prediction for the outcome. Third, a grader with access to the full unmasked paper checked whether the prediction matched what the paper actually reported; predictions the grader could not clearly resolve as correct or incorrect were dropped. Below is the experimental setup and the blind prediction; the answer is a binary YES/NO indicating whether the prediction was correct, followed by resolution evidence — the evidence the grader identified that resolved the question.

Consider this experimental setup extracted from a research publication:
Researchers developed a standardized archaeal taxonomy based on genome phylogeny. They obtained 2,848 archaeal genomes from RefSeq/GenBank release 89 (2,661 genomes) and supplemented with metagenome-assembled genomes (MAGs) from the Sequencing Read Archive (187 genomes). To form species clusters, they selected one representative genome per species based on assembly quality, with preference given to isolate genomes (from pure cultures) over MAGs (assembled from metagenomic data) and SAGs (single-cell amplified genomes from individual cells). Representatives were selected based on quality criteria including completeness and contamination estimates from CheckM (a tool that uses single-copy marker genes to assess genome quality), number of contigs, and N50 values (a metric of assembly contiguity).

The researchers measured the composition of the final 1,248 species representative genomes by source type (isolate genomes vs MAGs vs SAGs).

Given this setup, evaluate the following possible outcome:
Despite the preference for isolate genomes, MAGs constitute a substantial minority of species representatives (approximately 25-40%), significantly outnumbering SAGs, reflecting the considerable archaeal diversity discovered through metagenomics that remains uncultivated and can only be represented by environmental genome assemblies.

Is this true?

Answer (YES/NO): NO